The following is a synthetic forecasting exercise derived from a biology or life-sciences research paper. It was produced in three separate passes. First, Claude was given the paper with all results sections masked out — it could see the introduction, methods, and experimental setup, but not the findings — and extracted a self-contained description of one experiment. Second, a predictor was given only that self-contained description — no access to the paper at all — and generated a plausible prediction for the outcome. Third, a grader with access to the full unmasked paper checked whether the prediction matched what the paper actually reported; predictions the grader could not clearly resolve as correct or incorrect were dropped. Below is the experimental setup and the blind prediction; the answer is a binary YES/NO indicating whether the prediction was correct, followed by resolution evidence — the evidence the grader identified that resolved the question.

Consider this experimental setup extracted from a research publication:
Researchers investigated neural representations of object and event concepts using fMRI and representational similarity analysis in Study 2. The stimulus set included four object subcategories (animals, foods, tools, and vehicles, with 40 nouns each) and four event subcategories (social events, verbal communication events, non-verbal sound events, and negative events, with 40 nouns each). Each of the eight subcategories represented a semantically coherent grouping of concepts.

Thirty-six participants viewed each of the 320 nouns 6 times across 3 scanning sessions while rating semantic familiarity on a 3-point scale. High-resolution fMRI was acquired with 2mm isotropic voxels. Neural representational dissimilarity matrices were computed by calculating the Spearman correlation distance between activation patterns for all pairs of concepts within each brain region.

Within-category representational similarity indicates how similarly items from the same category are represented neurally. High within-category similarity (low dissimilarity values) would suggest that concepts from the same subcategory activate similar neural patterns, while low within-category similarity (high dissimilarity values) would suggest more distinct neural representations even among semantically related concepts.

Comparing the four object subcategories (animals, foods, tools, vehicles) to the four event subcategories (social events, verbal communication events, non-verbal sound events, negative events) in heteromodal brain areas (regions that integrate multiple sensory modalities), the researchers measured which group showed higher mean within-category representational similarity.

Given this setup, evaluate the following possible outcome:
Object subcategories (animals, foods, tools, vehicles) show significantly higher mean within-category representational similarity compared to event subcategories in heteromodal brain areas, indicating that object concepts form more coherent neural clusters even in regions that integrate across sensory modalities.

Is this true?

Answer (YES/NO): NO